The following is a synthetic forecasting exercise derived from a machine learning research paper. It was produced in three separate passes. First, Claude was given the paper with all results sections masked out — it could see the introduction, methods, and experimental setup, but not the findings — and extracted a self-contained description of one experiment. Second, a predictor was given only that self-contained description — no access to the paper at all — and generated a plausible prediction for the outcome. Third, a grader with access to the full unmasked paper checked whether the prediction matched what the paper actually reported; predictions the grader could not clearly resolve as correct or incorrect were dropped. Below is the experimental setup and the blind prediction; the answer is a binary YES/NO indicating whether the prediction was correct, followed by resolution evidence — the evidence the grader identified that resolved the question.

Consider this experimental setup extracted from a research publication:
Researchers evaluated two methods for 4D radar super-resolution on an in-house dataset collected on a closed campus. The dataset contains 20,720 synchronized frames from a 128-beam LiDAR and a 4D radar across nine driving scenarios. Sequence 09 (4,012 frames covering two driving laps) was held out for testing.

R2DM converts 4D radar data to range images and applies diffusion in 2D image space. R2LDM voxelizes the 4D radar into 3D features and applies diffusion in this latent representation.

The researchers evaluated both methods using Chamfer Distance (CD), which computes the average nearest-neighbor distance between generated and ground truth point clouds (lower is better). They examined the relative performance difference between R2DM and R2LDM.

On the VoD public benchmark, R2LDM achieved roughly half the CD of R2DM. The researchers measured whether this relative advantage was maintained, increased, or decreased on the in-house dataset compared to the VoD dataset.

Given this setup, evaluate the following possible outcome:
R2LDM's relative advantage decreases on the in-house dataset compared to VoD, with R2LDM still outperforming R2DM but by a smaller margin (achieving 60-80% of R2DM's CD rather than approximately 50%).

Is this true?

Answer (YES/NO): NO